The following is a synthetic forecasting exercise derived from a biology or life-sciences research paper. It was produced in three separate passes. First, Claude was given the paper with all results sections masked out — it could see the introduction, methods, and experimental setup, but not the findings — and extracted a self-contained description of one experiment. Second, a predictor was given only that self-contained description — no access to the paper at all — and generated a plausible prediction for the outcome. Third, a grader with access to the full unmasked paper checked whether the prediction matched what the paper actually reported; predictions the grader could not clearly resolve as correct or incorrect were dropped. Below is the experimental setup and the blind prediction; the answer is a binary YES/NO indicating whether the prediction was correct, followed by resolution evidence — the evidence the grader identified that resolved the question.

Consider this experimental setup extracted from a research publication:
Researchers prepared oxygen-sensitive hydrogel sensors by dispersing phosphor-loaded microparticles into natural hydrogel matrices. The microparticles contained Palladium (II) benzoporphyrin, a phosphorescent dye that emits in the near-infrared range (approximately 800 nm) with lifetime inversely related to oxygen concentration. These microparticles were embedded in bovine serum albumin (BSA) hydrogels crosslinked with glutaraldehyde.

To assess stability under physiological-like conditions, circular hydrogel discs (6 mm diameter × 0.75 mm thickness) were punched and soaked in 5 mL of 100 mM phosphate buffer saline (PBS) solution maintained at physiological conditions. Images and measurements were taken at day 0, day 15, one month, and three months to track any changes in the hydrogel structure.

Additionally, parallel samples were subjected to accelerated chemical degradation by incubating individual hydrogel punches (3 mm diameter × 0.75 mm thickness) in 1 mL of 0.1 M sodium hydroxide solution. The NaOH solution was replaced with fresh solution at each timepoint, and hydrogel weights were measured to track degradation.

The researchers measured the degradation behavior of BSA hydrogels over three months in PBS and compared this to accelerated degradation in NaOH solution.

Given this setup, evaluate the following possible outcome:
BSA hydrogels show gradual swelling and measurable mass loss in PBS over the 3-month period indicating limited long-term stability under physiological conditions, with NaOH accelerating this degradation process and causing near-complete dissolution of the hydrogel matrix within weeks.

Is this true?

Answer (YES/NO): NO